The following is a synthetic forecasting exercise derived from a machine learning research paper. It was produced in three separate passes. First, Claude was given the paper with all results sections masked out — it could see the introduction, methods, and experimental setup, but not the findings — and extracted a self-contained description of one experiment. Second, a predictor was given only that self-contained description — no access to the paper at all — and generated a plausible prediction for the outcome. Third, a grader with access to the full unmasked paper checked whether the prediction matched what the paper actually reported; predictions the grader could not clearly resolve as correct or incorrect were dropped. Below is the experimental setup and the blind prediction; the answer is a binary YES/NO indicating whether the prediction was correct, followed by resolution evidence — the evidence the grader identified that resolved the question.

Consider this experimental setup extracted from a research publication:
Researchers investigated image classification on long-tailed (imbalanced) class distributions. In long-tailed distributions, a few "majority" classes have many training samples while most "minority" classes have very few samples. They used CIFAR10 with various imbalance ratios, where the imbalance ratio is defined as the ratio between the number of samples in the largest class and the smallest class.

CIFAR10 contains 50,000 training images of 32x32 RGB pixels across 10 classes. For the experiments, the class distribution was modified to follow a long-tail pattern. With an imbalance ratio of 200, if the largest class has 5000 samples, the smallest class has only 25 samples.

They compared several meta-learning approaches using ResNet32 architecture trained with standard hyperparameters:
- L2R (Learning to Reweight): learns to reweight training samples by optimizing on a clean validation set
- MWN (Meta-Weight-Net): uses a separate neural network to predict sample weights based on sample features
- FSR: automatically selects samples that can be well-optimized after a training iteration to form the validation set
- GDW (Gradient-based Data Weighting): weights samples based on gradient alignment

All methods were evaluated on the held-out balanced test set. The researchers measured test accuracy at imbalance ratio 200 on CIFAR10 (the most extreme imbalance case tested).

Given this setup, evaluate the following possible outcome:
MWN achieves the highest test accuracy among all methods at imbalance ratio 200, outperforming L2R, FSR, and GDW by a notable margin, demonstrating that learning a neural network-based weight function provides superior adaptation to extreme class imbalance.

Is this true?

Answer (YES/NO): NO